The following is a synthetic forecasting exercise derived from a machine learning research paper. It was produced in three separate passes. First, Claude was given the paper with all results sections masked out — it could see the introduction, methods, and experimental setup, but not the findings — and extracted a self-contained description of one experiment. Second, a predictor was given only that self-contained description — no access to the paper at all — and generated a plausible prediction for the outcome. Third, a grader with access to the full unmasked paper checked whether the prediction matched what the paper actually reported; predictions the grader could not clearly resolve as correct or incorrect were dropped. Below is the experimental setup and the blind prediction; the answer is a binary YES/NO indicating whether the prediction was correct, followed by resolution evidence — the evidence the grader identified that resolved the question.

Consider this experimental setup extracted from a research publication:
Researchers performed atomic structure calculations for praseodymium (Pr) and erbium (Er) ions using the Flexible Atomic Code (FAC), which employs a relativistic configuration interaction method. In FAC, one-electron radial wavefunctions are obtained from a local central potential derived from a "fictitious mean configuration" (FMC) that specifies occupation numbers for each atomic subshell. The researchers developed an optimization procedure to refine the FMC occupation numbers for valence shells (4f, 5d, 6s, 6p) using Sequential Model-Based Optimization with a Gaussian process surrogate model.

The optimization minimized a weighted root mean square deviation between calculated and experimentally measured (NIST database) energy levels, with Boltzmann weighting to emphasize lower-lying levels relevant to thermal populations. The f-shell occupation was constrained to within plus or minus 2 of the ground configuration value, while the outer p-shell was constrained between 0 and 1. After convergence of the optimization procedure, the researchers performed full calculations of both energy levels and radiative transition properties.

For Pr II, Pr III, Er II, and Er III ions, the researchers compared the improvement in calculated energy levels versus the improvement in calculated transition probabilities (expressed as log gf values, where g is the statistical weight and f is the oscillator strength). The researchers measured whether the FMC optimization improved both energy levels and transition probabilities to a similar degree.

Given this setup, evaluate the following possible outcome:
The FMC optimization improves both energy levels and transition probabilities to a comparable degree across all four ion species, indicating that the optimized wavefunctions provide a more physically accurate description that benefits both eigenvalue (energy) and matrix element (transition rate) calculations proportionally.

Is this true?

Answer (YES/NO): NO